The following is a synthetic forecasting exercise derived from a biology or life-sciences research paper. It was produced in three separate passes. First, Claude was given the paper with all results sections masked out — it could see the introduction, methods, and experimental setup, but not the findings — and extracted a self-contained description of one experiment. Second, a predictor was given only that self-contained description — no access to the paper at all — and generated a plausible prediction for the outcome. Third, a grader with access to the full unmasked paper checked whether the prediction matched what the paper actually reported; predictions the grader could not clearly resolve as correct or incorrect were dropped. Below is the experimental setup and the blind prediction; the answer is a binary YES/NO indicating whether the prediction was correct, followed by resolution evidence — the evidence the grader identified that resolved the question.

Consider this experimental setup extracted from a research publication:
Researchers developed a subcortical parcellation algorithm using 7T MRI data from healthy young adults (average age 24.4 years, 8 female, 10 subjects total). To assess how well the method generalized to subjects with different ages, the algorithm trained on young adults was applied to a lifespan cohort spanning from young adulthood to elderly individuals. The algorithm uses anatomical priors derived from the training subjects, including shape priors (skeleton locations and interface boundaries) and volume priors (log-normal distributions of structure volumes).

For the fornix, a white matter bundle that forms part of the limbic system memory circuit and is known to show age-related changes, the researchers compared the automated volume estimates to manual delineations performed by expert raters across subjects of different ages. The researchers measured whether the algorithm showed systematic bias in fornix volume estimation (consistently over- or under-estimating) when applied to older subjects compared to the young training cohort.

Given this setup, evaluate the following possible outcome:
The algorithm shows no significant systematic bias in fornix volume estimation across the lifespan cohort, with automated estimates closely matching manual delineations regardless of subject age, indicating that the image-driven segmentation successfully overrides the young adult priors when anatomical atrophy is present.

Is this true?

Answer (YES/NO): NO